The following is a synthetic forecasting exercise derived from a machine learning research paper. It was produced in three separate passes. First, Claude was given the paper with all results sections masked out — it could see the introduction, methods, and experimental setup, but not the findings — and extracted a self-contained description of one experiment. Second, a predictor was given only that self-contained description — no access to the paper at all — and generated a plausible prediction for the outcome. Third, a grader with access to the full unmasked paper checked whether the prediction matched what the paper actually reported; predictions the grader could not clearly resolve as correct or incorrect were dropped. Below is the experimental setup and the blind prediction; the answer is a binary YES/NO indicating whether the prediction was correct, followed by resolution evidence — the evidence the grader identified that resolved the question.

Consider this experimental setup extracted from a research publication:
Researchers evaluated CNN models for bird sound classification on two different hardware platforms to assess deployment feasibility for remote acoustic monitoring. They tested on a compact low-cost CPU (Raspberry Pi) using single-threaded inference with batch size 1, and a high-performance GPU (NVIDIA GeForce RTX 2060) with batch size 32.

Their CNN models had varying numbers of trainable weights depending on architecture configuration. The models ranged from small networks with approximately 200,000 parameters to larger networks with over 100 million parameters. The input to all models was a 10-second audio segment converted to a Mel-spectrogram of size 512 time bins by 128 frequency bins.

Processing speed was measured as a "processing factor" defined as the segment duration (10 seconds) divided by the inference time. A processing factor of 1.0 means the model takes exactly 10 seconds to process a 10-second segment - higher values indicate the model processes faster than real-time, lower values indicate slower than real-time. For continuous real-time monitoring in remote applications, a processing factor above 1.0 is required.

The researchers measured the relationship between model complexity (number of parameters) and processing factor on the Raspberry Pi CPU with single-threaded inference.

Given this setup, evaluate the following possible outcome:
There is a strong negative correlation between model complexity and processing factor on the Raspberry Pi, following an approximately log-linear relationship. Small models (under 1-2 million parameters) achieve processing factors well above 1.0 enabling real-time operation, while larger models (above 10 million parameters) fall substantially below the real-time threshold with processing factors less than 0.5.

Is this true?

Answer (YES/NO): NO